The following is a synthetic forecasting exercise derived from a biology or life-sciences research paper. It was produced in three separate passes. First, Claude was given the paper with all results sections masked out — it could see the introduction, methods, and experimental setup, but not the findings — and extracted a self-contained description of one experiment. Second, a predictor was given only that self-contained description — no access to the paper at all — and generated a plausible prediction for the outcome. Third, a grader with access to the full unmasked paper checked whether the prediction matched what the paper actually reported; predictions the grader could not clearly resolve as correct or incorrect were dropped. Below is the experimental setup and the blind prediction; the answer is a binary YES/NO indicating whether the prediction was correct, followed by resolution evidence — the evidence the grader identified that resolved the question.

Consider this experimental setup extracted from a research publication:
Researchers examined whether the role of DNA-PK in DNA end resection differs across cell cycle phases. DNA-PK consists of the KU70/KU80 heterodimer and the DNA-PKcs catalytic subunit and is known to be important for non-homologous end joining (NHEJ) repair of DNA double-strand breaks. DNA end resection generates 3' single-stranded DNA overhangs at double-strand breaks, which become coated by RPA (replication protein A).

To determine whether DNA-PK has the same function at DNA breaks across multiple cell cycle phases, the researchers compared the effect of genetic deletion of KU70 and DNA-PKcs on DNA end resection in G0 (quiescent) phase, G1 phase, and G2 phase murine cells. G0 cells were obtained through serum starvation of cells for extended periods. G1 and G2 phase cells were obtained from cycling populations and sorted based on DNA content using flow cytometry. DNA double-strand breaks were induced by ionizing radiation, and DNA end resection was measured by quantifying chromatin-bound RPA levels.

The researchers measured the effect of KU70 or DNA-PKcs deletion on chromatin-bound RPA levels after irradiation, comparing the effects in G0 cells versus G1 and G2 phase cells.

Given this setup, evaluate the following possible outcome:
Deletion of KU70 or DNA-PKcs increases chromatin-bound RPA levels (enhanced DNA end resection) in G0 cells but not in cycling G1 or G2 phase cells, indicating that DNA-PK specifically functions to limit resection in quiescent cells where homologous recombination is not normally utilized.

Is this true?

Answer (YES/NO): NO